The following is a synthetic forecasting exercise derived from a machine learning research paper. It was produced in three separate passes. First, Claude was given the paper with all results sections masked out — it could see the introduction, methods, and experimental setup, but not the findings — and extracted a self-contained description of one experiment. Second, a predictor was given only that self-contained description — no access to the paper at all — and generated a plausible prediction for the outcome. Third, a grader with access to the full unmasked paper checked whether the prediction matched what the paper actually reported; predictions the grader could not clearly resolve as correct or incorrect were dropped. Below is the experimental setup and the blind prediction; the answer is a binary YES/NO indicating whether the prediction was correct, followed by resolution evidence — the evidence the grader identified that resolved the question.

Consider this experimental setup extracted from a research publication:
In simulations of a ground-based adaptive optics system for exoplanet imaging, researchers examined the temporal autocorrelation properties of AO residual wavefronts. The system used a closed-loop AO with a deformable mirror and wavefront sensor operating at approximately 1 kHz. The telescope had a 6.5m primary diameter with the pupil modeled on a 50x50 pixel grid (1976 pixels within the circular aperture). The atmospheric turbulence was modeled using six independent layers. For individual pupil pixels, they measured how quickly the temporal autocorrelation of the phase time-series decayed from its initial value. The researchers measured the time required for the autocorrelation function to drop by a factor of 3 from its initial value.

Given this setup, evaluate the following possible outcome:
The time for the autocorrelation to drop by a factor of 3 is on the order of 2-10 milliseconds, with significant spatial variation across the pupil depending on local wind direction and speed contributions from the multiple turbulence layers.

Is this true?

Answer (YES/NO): NO